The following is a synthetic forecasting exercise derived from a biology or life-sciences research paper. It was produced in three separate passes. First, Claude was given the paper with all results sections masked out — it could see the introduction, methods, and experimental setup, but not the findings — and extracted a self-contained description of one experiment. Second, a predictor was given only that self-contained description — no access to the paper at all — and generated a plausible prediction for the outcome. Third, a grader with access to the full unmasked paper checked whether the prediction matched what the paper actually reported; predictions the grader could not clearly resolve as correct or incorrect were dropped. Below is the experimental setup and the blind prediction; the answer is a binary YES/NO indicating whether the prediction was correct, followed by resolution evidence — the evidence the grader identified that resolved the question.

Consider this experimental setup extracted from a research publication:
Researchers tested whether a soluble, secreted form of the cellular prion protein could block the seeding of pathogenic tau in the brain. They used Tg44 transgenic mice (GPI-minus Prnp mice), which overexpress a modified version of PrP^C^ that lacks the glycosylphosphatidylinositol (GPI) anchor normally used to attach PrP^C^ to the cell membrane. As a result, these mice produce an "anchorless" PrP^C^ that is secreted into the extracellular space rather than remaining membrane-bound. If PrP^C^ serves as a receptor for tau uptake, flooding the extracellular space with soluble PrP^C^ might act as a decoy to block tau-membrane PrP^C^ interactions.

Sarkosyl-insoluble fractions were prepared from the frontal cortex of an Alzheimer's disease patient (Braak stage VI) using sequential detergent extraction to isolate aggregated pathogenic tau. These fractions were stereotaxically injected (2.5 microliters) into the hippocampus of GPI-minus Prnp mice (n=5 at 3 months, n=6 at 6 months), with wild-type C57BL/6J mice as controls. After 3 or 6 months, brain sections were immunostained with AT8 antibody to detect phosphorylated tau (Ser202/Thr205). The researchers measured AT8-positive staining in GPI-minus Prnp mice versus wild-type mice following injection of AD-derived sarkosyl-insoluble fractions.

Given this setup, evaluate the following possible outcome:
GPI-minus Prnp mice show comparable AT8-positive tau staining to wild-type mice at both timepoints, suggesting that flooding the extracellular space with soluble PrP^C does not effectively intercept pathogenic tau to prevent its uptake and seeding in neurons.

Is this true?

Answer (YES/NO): YES